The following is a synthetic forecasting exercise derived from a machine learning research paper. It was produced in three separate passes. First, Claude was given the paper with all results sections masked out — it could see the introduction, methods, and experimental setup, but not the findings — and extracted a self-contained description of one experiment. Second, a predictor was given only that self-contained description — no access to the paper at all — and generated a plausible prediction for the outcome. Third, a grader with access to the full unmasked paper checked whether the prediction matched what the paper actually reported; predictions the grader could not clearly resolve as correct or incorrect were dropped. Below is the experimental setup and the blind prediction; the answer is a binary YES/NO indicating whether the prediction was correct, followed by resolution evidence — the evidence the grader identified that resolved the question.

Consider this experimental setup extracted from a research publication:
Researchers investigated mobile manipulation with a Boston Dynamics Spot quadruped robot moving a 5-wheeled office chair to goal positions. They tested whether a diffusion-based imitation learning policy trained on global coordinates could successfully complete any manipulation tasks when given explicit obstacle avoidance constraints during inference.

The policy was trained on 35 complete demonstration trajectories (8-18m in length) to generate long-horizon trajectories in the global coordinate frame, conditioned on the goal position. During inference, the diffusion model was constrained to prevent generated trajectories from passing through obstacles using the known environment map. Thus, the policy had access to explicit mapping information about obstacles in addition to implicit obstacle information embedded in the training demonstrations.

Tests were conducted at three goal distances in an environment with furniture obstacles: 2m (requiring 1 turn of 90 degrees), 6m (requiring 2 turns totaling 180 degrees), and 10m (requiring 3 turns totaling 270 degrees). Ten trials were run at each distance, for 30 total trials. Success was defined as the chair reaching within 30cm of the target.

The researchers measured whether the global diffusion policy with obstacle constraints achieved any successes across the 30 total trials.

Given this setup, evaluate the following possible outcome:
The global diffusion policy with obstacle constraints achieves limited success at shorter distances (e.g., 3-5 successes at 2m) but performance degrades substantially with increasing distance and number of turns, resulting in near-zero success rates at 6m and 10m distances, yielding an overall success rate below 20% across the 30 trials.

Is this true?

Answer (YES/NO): NO